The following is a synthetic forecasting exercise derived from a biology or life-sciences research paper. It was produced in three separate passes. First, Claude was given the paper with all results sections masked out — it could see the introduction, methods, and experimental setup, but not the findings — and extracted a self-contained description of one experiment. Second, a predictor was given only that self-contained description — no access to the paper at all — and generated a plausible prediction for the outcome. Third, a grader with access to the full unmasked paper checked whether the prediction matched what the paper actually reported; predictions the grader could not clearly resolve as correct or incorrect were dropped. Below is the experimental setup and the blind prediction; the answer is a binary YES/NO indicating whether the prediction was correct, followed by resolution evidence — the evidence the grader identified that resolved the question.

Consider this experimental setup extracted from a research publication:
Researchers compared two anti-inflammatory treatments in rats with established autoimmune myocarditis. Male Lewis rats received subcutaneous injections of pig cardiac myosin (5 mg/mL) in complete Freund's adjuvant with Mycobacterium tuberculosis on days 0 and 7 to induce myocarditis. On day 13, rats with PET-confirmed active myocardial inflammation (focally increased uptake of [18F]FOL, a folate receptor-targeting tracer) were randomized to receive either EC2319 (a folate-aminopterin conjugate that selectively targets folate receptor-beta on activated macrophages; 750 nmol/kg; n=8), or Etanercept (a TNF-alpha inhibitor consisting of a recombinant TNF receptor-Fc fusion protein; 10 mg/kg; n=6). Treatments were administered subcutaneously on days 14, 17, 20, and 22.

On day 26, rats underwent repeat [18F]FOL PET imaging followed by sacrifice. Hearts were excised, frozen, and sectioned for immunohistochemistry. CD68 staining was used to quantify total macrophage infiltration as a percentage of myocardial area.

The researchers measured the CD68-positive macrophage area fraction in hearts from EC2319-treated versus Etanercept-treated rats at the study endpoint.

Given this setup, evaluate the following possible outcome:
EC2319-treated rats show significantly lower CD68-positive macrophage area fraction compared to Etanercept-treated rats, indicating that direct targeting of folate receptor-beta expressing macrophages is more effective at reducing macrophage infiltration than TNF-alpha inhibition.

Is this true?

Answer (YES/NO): YES